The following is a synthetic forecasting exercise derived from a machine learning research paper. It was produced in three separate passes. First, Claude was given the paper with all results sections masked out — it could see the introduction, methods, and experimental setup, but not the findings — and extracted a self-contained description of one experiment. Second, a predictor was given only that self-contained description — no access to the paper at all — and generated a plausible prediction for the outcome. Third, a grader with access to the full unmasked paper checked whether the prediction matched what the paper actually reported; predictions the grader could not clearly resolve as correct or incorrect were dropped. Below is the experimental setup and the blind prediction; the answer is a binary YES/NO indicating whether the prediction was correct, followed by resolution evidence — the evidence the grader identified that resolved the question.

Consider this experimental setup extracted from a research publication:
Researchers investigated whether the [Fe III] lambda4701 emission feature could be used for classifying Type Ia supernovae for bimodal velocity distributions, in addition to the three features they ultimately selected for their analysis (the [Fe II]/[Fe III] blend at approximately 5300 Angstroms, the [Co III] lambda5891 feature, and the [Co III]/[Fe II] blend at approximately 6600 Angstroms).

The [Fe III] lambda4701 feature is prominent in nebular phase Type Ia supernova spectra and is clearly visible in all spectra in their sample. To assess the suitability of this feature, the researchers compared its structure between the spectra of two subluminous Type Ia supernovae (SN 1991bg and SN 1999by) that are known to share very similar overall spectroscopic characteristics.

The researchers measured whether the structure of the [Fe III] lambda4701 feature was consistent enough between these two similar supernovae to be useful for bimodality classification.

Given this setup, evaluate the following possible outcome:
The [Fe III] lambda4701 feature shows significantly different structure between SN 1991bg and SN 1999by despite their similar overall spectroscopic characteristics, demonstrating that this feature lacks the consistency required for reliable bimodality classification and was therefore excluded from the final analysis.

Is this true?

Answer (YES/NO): YES